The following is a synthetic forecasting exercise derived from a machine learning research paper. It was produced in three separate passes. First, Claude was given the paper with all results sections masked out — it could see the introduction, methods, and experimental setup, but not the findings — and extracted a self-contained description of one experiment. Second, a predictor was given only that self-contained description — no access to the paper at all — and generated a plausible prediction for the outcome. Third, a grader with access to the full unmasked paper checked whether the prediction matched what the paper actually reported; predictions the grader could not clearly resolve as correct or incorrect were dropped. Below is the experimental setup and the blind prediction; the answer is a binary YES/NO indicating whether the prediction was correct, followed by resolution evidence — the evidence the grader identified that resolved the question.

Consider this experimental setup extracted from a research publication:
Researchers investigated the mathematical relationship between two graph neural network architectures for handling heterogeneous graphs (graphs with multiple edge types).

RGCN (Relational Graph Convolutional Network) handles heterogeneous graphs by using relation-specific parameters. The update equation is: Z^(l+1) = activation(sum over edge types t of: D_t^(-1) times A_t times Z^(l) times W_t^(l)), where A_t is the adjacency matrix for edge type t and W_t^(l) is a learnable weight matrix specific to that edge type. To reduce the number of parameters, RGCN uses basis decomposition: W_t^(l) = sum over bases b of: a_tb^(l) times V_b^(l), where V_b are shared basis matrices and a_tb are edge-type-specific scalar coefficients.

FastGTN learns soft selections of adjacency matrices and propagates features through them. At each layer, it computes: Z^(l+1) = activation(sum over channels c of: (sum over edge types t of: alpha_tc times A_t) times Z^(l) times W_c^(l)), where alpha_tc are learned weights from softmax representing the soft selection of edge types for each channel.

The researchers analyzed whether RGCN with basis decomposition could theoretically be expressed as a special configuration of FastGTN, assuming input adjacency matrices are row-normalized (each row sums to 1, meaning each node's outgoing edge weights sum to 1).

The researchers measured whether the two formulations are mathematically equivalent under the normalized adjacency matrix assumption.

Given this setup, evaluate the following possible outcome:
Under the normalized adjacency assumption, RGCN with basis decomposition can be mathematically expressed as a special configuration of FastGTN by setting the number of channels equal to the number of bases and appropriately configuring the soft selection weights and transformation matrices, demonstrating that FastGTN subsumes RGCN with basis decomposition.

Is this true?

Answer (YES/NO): YES